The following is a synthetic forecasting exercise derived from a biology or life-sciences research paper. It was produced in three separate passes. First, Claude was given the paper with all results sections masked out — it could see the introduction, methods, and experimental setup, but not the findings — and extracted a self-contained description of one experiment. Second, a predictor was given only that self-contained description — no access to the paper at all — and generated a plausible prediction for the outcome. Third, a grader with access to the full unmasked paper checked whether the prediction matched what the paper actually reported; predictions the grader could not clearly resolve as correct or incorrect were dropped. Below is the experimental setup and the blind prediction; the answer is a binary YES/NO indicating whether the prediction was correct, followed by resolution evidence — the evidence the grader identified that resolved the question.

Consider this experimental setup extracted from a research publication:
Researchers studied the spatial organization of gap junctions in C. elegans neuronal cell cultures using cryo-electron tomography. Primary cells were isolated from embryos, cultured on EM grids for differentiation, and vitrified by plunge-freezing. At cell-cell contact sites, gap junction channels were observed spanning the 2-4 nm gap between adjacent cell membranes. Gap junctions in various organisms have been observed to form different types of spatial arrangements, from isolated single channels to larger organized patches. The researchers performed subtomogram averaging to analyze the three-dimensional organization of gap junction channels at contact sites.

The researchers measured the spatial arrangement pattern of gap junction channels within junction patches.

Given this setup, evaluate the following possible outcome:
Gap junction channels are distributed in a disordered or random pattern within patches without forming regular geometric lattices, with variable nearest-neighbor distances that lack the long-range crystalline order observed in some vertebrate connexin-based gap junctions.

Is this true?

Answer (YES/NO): NO